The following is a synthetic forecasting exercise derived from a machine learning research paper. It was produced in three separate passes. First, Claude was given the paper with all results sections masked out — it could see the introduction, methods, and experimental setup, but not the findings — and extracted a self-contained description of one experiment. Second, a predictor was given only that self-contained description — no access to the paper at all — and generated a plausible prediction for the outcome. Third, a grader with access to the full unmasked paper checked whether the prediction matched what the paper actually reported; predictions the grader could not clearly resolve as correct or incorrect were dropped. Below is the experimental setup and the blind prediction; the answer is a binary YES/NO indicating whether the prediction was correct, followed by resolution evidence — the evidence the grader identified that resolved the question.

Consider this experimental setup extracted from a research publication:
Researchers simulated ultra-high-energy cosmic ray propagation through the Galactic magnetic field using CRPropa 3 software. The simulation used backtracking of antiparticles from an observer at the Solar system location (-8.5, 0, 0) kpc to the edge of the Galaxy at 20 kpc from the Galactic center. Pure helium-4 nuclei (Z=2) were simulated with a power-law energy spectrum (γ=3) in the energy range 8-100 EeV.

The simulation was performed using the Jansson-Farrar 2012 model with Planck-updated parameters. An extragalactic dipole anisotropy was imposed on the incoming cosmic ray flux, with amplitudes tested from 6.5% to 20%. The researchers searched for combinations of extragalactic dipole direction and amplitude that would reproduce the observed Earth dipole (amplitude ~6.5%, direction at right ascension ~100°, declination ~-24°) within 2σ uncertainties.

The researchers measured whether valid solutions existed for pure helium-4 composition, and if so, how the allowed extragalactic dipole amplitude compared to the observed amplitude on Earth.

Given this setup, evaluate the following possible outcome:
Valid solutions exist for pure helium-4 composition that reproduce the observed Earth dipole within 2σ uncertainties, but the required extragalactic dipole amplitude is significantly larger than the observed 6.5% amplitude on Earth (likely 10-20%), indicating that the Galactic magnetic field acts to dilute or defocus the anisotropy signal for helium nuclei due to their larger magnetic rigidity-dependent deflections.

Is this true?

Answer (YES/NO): NO